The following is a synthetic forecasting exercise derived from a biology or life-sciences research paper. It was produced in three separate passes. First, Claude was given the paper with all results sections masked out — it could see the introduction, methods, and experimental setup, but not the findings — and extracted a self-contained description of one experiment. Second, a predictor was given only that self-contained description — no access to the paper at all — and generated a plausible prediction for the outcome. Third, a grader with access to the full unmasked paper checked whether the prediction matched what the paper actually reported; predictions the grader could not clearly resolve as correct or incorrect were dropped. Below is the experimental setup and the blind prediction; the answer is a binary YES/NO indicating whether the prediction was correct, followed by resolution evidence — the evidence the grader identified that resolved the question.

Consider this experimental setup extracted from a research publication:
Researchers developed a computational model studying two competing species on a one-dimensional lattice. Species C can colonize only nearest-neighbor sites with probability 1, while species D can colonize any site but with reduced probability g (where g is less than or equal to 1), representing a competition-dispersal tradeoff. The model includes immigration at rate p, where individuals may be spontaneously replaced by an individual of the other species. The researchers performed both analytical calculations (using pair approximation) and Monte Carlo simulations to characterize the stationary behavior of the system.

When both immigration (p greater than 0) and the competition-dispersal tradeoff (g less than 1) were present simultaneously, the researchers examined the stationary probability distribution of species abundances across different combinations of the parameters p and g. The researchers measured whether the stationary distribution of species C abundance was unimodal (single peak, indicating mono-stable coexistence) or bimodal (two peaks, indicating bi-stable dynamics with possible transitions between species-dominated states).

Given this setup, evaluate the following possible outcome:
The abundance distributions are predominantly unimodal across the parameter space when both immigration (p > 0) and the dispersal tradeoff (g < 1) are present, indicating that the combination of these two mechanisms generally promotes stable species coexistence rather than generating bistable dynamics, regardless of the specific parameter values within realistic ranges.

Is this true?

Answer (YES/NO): NO